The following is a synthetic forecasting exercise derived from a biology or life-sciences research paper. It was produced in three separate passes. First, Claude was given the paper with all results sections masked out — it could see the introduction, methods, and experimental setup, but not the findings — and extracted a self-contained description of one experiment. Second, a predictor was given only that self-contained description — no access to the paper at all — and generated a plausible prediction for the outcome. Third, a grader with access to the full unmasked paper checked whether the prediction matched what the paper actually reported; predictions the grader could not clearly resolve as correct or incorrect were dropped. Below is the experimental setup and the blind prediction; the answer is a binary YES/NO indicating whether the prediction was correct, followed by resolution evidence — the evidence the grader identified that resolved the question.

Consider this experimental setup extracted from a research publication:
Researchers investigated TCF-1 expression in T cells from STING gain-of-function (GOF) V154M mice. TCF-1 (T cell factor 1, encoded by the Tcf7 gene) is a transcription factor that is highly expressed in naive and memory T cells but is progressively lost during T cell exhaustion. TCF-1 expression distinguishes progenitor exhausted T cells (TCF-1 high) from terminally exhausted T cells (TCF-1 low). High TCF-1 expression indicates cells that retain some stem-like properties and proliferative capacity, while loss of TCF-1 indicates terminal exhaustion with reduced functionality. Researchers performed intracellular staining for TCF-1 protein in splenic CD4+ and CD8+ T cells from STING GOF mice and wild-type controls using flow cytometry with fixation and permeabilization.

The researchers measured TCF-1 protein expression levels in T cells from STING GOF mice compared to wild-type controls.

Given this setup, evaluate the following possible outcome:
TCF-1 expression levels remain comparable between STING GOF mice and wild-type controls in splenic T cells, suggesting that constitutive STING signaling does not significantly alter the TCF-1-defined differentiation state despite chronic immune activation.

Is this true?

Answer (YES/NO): NO